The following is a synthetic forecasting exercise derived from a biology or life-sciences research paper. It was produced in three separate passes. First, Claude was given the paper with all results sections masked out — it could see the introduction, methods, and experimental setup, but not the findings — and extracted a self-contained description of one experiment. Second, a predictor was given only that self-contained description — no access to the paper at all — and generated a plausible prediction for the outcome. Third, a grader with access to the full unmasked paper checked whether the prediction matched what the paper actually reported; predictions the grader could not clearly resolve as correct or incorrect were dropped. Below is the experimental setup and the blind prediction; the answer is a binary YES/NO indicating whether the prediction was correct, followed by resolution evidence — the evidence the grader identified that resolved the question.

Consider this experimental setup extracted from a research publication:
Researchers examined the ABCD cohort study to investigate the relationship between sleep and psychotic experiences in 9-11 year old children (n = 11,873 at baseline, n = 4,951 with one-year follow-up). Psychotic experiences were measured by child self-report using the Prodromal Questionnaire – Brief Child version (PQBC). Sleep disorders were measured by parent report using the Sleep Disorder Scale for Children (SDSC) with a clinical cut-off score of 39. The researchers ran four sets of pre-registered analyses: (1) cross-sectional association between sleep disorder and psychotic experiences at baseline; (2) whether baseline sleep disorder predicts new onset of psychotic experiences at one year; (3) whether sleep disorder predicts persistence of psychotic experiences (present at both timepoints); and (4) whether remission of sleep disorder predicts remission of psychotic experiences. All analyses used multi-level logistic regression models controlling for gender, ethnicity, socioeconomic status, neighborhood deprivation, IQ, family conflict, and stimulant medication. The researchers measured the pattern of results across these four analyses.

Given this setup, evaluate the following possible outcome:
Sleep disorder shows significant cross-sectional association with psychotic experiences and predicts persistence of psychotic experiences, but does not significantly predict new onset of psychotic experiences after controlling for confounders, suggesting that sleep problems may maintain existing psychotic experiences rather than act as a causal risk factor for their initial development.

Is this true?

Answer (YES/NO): NO